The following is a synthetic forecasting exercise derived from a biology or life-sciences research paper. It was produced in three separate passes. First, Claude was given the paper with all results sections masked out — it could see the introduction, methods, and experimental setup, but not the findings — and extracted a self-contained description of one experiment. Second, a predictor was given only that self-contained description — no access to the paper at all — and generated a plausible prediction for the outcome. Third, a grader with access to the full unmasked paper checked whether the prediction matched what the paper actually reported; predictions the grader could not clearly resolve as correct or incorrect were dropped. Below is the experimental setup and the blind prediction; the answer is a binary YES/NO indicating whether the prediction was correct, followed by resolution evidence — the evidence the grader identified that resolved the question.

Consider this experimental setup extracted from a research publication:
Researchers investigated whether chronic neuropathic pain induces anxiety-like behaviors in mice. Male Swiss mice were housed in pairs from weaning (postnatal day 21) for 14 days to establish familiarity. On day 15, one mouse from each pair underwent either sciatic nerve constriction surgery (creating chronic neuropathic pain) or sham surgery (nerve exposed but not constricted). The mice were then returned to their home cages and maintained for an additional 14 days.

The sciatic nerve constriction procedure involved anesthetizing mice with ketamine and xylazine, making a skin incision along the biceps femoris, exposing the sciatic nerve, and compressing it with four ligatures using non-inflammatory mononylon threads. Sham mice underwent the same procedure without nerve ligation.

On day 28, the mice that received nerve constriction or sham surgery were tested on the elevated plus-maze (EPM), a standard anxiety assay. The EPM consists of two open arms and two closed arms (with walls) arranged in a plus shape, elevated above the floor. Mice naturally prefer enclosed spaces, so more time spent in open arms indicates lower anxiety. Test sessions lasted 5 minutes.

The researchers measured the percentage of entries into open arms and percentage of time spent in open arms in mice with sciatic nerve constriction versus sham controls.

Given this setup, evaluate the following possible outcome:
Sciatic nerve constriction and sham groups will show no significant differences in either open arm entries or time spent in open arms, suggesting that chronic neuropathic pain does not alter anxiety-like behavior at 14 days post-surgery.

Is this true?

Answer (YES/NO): NO